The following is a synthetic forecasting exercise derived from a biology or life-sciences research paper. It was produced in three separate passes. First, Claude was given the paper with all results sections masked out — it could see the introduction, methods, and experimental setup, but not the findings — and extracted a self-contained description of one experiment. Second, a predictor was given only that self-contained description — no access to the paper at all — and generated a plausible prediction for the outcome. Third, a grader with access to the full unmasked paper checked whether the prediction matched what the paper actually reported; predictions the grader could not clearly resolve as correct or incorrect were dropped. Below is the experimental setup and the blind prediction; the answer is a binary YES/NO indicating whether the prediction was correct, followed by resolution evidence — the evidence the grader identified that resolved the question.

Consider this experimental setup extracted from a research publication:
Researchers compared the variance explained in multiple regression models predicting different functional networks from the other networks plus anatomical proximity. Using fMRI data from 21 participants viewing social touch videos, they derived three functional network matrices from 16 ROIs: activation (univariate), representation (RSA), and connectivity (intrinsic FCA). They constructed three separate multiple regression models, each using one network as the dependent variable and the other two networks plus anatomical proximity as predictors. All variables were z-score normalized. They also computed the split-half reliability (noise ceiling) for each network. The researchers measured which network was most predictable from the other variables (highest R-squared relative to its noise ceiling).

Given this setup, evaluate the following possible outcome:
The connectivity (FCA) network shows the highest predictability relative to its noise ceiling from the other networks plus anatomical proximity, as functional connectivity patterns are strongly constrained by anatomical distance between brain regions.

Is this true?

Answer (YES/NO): NO